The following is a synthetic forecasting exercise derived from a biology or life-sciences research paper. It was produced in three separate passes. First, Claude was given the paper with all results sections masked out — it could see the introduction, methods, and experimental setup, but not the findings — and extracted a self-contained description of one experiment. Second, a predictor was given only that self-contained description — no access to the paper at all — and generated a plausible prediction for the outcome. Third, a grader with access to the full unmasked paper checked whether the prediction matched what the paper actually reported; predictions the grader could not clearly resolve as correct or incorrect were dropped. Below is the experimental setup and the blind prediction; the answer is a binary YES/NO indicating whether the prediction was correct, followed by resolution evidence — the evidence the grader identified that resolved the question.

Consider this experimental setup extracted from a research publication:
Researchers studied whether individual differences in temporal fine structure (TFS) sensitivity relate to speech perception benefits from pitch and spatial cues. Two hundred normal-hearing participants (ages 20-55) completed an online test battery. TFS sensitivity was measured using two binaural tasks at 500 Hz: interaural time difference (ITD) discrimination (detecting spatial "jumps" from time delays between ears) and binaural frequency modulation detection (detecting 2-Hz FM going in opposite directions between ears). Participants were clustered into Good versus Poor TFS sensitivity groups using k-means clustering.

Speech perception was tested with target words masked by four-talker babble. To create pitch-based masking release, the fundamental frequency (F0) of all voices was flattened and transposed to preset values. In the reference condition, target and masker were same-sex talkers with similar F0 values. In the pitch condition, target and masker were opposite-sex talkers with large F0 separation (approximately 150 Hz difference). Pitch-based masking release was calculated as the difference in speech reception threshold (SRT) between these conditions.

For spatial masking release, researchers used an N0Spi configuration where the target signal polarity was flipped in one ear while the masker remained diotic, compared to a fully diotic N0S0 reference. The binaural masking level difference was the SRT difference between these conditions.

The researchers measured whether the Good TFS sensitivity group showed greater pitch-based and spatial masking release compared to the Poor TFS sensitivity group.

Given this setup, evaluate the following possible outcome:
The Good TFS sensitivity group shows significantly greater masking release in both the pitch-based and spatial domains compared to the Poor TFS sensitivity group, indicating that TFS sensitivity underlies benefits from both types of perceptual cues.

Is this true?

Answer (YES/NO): NO